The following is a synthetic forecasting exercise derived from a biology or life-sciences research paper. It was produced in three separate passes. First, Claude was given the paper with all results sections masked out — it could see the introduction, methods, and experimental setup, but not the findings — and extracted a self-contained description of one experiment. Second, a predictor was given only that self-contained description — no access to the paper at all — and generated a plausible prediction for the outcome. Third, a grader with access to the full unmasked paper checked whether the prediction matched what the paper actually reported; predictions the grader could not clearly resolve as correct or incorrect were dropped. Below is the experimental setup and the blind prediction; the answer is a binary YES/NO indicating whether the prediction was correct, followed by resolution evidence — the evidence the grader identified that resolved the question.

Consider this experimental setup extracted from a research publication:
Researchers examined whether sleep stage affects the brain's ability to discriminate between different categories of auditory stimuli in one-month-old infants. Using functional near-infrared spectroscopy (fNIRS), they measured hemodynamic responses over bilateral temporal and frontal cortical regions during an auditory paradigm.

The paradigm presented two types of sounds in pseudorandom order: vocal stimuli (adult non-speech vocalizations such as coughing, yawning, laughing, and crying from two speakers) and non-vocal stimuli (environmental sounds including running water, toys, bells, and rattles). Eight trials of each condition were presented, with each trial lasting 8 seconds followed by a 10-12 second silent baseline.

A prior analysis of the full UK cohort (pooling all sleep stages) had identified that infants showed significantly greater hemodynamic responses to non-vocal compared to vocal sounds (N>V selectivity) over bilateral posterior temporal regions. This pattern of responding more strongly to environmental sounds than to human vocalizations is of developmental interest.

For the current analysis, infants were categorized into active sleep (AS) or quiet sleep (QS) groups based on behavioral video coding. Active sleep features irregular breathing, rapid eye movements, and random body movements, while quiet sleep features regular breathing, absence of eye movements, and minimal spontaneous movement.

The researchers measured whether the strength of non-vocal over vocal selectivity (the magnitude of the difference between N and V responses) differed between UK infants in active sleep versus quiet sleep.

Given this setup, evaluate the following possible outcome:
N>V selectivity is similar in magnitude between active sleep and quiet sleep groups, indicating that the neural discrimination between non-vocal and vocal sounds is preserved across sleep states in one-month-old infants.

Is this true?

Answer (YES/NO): YES